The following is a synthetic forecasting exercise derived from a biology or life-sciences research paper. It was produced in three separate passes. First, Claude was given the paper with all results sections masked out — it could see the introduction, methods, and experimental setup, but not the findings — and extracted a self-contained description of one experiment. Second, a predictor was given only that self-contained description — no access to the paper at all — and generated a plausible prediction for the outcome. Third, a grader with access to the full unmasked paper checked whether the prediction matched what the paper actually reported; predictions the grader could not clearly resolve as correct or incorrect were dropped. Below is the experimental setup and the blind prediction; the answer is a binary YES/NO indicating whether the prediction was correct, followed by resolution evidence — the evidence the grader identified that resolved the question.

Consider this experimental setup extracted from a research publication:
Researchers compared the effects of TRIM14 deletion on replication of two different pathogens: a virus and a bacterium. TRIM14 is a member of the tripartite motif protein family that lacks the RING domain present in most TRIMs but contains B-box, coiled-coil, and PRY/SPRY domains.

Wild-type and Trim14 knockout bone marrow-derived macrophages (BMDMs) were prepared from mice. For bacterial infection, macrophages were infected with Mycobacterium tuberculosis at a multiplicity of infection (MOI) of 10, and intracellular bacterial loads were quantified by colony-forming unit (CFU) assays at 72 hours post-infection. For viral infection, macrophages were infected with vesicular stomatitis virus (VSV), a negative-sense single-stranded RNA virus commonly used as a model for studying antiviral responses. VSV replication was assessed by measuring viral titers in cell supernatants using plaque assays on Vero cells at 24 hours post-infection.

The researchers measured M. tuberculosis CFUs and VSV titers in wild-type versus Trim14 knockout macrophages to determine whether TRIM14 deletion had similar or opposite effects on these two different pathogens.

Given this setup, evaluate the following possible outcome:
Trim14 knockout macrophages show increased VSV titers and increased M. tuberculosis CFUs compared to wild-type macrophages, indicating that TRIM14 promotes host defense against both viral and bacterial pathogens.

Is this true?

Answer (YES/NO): NO